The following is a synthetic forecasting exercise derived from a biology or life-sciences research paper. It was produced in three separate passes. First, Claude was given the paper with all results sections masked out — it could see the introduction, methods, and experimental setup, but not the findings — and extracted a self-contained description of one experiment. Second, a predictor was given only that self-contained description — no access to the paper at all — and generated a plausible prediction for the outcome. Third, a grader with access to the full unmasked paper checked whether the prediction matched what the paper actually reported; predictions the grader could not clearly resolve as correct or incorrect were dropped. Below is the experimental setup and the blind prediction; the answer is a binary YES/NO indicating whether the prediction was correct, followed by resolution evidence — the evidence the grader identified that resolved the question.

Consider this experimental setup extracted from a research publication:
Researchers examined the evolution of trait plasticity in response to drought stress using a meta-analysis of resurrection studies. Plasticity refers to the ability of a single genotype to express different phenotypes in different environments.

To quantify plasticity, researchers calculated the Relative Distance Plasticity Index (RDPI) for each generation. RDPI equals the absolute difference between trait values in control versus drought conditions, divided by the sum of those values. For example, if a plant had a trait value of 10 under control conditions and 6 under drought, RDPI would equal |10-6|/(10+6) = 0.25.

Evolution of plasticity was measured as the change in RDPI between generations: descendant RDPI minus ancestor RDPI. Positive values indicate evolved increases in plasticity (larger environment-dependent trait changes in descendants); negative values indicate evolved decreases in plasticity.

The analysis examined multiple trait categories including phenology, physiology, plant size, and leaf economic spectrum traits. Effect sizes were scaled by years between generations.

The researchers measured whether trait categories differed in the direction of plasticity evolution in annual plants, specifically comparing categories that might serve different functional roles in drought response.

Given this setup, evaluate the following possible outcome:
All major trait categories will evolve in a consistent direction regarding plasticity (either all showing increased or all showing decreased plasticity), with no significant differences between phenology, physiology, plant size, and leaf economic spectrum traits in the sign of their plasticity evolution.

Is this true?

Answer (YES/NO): NO